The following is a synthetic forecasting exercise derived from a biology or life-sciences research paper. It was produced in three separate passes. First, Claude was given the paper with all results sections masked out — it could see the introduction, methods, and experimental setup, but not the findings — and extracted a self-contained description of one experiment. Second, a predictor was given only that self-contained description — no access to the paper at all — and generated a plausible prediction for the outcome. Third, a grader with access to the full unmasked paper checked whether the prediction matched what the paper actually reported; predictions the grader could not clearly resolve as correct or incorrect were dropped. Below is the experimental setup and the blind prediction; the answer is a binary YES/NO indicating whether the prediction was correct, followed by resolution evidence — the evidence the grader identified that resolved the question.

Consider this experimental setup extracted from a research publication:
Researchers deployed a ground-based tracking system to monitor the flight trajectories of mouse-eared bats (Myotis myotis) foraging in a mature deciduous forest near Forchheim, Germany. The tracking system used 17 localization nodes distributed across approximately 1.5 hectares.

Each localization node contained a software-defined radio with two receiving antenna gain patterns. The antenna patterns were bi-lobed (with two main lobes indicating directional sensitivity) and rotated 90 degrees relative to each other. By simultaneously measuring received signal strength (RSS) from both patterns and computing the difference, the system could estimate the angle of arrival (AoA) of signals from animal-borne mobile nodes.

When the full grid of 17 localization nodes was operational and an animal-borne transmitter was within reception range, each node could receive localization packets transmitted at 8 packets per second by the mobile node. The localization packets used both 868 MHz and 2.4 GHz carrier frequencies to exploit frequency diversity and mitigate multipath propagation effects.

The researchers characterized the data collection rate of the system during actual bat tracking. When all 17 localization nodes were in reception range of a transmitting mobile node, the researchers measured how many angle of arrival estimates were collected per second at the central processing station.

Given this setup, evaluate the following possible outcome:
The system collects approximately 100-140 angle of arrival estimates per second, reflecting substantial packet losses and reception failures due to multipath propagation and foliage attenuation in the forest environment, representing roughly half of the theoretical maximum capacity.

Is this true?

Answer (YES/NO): NO